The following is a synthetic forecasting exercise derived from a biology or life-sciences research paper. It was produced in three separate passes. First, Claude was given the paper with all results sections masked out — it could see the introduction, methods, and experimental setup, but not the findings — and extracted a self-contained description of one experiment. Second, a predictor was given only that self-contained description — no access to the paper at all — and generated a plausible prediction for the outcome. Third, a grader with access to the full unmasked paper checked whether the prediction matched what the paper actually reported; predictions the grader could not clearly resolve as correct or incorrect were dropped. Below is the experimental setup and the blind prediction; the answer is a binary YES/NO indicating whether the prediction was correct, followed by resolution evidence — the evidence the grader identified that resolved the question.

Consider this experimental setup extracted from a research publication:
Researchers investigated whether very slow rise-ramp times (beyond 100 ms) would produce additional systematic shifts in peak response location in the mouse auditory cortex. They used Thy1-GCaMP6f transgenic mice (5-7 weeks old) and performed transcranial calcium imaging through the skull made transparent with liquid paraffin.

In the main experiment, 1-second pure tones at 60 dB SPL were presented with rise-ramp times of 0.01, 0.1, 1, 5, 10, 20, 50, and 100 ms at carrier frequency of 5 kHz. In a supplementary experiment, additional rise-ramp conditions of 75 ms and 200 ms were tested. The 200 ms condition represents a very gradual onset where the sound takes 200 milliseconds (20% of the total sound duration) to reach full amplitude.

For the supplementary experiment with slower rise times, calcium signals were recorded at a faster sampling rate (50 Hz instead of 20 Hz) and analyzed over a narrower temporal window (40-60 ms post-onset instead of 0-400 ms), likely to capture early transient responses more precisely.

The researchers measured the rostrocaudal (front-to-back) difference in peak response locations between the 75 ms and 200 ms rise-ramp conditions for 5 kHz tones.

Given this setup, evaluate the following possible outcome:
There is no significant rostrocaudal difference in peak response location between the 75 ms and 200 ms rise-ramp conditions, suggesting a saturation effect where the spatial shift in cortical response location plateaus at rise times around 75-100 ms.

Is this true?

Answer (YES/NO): NO